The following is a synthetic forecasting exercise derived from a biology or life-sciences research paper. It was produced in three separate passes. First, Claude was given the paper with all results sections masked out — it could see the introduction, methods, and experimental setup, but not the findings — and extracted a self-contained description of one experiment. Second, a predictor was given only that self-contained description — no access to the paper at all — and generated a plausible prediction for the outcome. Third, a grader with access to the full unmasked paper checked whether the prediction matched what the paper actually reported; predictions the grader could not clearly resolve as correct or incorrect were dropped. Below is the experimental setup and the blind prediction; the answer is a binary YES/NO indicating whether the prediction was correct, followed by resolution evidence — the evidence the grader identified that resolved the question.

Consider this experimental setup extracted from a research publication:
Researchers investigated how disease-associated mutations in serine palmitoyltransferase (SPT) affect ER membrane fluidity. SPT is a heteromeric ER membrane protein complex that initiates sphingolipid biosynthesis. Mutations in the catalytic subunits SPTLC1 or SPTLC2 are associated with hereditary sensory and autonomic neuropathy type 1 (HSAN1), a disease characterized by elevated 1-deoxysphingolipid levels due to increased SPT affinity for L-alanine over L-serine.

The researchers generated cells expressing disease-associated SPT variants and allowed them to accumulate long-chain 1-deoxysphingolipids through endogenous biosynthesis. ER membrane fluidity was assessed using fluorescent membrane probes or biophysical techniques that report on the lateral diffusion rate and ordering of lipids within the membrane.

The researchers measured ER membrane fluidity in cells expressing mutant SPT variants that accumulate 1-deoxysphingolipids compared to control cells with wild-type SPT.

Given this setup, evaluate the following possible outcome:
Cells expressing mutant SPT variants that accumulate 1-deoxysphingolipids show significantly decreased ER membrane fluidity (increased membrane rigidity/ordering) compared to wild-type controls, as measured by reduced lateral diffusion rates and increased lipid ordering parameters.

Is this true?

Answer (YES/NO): YES